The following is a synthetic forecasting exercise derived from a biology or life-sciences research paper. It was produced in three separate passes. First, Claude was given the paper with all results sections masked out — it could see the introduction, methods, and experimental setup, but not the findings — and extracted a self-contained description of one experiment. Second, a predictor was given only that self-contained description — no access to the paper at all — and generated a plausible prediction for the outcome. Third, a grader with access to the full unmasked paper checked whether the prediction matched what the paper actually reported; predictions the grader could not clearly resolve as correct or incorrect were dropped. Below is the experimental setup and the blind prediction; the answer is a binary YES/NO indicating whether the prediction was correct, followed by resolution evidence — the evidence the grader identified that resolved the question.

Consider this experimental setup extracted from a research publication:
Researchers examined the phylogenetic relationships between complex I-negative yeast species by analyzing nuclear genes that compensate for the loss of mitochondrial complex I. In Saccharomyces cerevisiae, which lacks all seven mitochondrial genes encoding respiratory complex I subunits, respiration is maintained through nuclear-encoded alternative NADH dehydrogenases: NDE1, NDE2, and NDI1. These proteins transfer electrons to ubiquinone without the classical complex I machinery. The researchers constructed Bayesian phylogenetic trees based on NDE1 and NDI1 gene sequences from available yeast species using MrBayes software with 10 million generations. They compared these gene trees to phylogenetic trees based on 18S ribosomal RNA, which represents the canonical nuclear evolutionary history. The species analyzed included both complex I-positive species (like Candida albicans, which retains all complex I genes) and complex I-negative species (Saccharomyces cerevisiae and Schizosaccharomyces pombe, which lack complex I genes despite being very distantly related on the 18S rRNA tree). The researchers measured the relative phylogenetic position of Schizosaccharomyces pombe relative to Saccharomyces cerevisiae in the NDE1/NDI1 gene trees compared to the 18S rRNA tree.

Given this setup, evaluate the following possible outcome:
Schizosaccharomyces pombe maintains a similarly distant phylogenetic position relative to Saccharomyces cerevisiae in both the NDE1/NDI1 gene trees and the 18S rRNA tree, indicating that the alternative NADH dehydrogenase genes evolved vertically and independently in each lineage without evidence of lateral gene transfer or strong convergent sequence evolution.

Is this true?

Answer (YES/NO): NO